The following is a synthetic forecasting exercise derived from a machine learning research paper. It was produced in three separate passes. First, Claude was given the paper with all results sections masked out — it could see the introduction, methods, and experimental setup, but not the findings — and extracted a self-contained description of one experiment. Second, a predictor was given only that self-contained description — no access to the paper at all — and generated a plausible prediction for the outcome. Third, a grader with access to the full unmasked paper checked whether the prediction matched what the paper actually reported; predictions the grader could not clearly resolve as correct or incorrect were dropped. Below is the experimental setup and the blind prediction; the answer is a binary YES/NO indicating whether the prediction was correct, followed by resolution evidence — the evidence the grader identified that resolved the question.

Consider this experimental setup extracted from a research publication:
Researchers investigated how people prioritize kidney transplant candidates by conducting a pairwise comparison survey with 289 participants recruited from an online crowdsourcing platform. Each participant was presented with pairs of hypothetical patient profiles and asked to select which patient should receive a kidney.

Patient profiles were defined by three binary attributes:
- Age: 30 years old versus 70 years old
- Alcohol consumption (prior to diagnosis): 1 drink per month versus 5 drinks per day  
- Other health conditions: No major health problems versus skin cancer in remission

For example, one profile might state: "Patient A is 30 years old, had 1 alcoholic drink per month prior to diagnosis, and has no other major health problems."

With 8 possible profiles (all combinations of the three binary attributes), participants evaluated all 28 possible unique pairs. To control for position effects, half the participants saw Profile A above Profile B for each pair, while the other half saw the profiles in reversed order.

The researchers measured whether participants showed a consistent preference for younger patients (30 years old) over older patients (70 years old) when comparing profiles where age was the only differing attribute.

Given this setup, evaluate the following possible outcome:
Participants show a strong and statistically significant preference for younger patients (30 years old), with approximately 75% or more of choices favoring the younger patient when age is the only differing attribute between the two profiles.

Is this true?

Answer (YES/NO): YES